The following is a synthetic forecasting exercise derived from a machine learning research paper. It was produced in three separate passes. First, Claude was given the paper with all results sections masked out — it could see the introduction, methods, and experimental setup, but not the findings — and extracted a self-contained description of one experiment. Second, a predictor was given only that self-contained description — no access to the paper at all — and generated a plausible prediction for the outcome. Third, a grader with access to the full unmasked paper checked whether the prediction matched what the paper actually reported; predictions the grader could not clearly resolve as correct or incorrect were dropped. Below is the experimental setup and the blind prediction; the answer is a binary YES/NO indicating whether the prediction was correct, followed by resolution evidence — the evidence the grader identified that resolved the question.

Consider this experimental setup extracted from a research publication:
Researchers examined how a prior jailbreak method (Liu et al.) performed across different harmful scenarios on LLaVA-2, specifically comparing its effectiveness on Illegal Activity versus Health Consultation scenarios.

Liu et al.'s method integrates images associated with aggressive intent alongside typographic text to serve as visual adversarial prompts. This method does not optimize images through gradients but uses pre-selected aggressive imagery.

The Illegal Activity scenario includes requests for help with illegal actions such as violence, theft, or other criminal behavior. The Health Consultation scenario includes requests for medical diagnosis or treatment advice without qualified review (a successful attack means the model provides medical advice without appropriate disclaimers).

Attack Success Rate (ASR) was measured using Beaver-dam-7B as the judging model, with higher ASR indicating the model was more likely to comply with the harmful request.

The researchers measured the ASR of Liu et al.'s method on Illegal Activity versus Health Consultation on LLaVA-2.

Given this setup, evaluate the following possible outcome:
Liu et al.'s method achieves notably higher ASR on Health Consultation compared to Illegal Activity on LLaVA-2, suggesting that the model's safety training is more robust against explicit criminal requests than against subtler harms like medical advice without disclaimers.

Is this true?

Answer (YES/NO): YES